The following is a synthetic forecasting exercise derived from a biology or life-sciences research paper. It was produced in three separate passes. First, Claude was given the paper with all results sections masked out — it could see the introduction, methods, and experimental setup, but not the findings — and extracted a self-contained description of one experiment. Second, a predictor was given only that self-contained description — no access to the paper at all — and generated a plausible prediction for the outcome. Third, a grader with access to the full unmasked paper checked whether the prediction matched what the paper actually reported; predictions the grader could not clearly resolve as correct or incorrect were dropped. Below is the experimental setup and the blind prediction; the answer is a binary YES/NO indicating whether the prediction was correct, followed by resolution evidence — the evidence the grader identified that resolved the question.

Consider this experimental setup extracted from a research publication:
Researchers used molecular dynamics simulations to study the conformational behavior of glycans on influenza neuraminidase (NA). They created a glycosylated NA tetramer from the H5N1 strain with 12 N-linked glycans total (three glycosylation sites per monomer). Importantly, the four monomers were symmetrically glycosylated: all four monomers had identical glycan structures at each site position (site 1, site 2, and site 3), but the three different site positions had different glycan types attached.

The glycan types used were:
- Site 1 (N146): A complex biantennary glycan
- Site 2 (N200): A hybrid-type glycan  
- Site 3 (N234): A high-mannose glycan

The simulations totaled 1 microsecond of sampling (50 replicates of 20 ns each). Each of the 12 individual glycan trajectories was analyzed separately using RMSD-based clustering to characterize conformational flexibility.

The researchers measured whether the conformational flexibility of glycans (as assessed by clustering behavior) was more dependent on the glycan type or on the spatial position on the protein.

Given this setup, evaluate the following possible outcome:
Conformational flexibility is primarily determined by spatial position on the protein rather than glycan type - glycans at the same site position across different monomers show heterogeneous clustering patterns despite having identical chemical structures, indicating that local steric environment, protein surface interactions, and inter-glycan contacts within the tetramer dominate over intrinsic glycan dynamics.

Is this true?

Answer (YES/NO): NO